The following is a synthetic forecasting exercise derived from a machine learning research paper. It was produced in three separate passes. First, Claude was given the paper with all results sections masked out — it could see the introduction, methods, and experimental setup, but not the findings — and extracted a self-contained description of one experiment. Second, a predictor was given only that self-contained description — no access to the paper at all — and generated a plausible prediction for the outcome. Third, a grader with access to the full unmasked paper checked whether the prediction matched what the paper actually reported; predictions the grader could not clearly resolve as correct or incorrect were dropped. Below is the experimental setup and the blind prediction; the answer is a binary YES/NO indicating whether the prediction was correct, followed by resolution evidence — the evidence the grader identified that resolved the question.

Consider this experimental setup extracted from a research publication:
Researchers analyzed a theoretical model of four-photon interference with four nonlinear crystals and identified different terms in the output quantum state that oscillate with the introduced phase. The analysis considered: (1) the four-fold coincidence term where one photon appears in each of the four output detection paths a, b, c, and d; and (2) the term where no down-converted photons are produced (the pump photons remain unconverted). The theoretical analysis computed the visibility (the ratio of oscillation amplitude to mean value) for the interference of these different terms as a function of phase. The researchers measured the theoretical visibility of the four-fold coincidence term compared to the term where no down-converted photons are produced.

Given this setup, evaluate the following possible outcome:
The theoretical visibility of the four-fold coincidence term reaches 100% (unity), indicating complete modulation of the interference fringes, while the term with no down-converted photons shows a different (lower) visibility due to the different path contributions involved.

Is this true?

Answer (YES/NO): YES